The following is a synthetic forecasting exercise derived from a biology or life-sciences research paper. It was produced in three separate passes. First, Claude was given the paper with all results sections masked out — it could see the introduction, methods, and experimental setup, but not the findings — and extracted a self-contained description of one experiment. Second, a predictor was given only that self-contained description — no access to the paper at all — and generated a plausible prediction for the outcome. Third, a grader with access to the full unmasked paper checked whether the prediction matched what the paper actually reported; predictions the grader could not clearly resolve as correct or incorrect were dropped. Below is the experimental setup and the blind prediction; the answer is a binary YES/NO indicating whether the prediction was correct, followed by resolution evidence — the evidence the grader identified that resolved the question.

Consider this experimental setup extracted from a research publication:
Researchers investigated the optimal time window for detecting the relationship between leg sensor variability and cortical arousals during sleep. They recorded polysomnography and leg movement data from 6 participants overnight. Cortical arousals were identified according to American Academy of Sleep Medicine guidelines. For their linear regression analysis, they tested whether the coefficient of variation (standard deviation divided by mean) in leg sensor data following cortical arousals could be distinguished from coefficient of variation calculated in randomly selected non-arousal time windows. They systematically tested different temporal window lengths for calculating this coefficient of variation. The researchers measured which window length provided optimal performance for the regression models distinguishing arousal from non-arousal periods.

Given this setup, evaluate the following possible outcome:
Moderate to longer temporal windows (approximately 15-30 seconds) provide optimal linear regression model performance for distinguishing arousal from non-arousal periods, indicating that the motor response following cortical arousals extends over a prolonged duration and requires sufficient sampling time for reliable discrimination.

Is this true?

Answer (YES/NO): YES